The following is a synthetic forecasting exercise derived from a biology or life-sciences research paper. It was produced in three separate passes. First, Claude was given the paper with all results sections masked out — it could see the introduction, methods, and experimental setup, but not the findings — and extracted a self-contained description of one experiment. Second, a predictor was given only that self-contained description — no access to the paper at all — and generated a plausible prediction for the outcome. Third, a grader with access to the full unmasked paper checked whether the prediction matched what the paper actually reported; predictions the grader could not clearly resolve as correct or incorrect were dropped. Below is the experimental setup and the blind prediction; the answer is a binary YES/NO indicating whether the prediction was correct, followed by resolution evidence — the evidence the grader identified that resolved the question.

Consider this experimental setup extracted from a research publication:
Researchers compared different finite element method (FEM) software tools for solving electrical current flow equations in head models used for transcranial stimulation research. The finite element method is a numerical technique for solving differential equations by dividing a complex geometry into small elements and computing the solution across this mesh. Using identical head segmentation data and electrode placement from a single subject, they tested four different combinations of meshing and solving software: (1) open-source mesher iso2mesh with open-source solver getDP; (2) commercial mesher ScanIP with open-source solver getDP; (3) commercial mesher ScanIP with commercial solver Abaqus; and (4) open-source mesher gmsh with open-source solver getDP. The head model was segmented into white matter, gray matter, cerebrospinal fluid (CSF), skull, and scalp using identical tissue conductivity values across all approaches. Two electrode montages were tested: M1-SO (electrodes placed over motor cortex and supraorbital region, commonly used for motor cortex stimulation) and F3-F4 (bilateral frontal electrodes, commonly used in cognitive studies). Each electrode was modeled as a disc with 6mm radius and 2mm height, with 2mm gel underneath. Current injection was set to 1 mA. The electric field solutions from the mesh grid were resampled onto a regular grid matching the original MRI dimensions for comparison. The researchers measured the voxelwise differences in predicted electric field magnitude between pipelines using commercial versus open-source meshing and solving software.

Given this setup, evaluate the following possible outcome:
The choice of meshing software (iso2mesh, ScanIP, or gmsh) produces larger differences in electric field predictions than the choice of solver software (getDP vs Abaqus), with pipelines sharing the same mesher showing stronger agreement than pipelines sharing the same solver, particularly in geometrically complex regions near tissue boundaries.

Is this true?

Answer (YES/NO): NO